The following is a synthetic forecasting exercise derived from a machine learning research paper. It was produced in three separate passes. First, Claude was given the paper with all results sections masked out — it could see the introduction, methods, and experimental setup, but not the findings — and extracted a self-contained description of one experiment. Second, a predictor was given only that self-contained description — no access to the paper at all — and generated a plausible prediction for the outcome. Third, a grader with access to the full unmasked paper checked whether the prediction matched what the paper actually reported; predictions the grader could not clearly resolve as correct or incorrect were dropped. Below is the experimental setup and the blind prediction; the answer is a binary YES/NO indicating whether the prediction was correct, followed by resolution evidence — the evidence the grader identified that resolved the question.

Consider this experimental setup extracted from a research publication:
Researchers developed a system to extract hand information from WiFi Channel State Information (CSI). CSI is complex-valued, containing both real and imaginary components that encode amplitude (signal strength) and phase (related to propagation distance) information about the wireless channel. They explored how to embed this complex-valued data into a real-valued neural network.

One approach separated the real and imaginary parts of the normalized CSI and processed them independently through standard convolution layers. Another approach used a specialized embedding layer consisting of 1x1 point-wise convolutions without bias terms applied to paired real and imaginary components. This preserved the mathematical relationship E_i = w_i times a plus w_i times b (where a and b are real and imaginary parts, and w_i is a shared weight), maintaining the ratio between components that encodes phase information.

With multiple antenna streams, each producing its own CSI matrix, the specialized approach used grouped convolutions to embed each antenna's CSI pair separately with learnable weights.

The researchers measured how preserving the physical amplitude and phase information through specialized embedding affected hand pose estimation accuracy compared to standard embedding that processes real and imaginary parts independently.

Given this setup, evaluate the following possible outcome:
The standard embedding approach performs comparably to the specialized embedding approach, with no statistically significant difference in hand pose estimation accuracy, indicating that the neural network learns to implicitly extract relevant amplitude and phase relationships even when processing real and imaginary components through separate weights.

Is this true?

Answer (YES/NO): NO